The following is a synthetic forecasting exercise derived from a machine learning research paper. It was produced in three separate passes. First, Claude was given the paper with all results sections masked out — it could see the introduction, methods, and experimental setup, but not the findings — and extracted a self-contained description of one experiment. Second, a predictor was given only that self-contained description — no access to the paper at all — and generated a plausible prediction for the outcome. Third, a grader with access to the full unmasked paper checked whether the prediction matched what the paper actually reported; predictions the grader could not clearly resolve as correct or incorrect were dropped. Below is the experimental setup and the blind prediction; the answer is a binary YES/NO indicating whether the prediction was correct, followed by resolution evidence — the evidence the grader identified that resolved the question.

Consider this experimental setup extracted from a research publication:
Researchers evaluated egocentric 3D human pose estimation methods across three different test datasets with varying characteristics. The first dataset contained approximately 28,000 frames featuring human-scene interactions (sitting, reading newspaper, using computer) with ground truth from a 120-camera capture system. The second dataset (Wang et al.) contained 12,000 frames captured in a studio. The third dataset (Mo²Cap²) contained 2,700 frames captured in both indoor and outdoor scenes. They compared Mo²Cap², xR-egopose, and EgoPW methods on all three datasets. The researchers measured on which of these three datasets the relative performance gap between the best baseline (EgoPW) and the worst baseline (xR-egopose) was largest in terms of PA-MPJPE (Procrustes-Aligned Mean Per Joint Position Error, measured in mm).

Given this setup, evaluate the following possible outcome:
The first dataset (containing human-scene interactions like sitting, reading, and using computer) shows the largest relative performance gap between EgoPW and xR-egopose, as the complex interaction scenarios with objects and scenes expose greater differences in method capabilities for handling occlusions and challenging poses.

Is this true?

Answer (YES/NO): NO